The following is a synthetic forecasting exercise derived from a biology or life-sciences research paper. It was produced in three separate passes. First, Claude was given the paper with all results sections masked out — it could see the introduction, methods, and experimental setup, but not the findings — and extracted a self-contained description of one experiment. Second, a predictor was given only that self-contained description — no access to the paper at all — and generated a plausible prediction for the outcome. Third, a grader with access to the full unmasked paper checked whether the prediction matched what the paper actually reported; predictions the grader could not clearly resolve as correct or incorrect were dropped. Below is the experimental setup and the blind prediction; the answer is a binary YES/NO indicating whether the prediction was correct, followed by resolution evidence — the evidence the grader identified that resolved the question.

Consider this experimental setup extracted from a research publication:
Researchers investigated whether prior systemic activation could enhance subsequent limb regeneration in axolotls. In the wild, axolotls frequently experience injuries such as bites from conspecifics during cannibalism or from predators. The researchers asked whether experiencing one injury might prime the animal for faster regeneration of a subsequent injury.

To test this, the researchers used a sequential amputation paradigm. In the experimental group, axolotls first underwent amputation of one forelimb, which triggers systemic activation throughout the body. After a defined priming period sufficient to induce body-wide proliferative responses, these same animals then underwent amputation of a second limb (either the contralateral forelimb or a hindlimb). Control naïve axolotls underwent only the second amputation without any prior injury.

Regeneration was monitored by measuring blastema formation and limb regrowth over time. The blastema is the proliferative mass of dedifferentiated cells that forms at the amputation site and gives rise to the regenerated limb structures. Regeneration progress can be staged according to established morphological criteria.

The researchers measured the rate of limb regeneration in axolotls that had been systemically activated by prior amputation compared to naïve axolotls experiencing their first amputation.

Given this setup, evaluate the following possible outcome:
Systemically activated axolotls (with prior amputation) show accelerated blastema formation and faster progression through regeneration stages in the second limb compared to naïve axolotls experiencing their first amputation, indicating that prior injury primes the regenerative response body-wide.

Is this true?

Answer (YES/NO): YES